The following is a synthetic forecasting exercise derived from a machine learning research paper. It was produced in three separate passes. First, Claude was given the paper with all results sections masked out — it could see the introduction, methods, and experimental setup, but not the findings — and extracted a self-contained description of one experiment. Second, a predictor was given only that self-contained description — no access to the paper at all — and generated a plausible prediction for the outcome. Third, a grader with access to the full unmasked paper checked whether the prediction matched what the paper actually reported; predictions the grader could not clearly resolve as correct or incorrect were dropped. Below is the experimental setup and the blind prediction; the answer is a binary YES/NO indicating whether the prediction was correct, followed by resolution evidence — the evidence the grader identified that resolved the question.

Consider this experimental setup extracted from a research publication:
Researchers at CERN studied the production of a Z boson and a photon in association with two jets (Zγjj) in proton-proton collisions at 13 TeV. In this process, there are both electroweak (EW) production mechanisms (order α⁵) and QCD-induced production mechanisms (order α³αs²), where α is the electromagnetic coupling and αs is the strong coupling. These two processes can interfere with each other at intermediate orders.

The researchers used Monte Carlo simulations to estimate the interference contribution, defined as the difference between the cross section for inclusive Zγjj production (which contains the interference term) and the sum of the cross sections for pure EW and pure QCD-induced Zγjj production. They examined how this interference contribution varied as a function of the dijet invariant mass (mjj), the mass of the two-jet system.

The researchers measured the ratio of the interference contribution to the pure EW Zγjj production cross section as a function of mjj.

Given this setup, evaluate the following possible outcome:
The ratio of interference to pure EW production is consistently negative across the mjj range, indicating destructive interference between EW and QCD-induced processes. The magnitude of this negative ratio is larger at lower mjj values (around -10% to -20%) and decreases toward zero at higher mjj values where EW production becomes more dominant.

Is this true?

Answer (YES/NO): NO